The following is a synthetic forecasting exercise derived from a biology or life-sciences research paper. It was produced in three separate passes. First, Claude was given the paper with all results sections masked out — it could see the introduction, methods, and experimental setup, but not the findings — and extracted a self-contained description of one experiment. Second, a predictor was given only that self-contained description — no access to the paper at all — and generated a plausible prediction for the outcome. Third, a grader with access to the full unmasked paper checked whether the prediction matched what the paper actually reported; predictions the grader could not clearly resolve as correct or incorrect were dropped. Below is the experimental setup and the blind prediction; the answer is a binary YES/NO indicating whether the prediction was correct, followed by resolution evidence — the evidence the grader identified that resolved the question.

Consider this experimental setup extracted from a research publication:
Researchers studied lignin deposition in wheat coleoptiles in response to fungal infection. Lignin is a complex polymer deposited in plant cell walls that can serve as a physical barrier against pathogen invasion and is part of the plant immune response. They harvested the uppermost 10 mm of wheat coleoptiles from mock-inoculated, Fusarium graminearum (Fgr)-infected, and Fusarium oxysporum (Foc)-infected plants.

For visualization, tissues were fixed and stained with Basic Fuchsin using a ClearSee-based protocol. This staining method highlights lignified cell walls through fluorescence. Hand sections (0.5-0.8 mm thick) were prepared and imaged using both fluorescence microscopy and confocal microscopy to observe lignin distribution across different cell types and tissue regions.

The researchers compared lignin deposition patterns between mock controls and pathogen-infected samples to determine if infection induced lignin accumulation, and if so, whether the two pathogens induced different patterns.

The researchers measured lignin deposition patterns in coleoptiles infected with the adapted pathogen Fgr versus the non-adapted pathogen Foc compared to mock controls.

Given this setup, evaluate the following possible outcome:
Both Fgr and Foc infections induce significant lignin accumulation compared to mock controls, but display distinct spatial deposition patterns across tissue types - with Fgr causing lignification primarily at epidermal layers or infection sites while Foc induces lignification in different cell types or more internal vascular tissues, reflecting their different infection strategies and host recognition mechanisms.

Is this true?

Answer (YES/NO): NO